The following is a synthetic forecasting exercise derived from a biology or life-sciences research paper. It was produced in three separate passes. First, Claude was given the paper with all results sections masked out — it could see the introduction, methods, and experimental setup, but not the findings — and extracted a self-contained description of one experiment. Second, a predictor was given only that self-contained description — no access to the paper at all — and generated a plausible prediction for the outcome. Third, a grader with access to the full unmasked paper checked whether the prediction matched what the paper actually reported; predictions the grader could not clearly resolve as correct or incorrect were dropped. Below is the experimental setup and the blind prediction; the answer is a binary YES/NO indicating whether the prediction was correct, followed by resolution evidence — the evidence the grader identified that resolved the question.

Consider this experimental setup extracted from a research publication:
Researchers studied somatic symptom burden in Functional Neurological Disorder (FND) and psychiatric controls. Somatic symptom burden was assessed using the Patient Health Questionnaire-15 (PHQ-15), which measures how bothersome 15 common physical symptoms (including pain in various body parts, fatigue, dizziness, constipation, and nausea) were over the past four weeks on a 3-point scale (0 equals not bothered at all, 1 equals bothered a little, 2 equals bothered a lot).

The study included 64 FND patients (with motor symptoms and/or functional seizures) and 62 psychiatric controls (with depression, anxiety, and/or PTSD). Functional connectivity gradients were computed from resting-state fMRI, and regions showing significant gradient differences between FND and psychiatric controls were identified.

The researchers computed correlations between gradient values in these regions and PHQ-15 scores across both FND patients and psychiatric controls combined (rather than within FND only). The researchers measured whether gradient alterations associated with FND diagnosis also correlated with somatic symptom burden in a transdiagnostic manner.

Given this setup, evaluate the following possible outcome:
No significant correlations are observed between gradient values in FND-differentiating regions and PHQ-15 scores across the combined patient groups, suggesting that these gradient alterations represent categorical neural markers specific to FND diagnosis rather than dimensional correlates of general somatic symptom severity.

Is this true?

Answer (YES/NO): NO